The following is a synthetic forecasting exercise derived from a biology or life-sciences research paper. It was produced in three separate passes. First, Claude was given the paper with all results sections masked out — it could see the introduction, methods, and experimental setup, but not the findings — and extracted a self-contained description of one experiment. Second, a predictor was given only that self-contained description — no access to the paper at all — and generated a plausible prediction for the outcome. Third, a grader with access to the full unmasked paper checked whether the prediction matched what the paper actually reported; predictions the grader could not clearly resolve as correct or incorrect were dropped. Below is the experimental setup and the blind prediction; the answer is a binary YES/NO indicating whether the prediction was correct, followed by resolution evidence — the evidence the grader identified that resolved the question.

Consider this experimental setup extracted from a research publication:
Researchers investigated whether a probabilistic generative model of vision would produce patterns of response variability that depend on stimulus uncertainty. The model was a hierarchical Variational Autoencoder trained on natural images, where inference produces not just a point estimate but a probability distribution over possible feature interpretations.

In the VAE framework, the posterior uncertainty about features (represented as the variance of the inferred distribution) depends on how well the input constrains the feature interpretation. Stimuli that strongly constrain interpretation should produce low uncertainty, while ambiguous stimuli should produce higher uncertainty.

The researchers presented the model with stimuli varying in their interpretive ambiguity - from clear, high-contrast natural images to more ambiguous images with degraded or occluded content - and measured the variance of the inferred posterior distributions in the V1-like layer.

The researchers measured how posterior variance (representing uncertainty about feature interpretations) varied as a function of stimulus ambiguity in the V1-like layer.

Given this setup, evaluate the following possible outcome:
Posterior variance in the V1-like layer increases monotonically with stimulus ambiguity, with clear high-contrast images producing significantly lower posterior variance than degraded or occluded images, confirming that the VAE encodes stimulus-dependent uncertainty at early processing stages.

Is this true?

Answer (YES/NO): YES